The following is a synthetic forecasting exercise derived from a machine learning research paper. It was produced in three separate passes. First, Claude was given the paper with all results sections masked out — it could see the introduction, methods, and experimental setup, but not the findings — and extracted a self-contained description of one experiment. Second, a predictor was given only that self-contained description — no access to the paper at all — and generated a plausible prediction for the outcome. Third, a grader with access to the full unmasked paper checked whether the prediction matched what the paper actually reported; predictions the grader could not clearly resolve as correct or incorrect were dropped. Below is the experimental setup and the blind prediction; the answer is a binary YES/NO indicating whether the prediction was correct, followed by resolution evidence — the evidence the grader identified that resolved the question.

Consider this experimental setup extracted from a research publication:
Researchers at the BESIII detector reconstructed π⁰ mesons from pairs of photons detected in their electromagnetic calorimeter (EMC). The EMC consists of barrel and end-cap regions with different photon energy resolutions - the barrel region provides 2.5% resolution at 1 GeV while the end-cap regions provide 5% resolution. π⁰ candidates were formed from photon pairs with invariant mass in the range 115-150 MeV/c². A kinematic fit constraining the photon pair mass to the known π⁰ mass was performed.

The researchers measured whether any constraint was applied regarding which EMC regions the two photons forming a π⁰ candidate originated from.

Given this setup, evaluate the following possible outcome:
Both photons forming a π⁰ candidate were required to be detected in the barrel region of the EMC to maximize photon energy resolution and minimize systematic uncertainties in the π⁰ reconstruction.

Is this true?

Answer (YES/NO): NO